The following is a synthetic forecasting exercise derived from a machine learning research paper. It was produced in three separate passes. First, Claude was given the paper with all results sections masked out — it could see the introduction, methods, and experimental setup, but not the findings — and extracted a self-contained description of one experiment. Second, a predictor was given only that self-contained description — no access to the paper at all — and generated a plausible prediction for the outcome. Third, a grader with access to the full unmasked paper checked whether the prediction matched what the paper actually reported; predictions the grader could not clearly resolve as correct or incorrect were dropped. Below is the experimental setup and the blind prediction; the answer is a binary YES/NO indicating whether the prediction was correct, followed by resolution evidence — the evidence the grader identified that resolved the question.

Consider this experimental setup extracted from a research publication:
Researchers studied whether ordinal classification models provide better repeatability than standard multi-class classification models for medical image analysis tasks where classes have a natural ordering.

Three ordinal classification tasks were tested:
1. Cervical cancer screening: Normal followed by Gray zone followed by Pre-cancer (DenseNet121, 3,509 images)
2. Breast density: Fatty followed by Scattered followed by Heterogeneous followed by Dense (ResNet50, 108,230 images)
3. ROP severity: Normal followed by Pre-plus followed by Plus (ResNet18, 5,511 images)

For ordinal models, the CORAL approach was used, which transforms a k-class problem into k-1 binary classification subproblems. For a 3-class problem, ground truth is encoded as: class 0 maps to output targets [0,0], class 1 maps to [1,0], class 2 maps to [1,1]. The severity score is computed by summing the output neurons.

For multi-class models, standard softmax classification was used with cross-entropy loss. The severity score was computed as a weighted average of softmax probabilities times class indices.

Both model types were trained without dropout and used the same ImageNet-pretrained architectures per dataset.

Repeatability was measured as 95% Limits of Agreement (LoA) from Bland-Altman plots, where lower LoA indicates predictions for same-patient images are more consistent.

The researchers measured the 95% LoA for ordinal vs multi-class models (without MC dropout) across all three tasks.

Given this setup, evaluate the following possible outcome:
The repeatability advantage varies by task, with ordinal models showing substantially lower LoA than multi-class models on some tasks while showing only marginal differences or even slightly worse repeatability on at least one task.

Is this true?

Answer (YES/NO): YES